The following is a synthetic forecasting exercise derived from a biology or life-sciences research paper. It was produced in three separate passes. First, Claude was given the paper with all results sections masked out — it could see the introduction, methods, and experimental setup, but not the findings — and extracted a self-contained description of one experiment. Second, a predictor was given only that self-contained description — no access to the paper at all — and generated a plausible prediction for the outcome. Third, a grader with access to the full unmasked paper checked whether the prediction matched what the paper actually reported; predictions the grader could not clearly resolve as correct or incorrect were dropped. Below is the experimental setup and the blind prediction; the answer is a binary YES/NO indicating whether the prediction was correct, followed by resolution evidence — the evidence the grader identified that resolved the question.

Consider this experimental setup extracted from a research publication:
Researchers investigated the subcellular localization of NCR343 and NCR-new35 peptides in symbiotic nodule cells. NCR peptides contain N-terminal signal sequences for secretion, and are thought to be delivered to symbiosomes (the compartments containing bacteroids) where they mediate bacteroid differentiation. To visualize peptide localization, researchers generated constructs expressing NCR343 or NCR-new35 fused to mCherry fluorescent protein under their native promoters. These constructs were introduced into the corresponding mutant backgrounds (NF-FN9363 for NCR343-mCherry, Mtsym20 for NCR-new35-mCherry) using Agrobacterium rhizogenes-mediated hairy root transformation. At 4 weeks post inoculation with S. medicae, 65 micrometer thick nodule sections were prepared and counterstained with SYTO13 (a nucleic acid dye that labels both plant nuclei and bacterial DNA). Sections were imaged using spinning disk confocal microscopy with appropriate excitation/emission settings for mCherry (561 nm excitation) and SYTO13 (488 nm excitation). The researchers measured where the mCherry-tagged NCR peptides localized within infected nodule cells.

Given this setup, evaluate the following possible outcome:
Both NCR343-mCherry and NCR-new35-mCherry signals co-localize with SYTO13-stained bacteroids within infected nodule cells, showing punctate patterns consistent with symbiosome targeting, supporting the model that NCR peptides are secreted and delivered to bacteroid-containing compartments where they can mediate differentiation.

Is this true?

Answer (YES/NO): NO